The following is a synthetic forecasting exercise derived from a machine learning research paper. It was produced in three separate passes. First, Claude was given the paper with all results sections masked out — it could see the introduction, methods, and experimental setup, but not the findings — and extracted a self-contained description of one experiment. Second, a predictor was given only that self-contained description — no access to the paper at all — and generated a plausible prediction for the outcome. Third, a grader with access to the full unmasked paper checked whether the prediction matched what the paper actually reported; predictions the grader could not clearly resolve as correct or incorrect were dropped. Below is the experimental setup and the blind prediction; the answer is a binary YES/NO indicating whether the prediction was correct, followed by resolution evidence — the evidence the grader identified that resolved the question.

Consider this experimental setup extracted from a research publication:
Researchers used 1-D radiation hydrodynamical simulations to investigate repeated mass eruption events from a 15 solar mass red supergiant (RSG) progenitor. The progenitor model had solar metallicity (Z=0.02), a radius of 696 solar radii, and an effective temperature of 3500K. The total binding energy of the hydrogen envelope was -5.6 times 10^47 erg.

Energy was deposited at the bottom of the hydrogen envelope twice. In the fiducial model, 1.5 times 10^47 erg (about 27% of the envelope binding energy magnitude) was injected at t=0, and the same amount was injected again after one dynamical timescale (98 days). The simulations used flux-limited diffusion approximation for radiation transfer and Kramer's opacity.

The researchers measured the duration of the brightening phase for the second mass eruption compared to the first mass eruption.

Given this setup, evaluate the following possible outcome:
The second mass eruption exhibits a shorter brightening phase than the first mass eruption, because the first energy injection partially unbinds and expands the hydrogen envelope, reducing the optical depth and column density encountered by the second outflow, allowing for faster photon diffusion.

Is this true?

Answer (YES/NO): NO